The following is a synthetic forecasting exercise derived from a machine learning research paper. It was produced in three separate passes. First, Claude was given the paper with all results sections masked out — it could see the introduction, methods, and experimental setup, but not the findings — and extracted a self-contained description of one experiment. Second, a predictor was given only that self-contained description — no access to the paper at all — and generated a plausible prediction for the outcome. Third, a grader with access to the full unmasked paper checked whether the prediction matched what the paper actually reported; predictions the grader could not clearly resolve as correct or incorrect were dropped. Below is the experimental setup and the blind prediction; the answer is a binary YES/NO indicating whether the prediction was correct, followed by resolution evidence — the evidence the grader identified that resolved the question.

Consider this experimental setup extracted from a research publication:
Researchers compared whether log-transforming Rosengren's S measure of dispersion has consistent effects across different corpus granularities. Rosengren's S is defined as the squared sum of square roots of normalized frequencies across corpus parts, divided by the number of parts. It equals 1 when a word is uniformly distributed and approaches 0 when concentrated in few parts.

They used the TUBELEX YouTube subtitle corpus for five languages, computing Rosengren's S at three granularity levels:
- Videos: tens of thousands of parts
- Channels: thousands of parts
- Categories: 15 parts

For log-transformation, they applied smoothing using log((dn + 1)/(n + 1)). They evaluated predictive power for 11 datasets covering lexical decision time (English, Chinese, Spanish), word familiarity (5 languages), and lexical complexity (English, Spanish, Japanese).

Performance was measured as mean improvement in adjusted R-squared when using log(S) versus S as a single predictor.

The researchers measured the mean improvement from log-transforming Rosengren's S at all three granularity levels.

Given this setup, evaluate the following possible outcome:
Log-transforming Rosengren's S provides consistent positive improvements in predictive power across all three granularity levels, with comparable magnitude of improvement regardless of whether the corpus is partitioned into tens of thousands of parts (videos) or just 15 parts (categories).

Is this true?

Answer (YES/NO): NO